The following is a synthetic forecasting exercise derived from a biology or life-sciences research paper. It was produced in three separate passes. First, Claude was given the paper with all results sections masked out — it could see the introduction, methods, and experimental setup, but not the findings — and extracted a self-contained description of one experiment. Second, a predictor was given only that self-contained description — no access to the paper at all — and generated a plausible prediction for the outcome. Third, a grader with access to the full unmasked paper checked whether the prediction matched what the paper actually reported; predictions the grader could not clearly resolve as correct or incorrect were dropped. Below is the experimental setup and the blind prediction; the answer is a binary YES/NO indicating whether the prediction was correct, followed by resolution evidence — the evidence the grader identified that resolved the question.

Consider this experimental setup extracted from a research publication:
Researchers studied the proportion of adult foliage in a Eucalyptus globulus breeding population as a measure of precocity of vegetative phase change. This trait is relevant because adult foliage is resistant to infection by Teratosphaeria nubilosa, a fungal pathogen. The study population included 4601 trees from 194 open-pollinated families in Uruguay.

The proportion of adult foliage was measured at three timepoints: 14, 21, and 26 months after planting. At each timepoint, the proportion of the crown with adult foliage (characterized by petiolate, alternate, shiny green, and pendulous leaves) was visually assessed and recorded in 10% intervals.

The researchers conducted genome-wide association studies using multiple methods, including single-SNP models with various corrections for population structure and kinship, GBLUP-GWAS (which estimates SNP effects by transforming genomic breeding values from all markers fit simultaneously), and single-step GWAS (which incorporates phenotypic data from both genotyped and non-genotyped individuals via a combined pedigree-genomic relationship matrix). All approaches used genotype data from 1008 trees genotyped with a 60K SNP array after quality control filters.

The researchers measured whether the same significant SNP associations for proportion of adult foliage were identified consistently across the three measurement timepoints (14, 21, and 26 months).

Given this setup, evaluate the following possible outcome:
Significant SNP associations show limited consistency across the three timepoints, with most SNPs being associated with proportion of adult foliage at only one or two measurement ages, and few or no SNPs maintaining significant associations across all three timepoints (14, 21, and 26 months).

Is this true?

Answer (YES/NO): NO